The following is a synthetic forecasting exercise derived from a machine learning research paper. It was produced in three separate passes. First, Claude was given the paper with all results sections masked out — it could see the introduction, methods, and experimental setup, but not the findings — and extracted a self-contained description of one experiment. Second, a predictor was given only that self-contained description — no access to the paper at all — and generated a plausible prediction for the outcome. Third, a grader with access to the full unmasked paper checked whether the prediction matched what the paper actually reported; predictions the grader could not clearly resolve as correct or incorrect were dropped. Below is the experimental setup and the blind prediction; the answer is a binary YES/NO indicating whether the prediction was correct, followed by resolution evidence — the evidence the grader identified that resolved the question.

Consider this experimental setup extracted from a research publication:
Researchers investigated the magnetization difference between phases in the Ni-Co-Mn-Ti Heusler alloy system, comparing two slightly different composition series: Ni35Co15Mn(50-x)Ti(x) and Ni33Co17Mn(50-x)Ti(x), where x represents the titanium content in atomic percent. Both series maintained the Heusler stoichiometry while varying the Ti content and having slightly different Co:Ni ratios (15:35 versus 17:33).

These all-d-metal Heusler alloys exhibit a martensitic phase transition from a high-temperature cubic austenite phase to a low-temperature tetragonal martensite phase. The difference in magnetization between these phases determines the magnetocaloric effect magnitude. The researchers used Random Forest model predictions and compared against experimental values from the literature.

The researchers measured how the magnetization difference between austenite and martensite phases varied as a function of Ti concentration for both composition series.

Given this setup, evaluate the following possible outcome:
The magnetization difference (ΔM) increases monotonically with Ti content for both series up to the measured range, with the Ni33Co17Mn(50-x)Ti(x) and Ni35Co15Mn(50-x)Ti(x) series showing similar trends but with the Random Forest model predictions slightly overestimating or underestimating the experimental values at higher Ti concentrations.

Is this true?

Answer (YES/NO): NO